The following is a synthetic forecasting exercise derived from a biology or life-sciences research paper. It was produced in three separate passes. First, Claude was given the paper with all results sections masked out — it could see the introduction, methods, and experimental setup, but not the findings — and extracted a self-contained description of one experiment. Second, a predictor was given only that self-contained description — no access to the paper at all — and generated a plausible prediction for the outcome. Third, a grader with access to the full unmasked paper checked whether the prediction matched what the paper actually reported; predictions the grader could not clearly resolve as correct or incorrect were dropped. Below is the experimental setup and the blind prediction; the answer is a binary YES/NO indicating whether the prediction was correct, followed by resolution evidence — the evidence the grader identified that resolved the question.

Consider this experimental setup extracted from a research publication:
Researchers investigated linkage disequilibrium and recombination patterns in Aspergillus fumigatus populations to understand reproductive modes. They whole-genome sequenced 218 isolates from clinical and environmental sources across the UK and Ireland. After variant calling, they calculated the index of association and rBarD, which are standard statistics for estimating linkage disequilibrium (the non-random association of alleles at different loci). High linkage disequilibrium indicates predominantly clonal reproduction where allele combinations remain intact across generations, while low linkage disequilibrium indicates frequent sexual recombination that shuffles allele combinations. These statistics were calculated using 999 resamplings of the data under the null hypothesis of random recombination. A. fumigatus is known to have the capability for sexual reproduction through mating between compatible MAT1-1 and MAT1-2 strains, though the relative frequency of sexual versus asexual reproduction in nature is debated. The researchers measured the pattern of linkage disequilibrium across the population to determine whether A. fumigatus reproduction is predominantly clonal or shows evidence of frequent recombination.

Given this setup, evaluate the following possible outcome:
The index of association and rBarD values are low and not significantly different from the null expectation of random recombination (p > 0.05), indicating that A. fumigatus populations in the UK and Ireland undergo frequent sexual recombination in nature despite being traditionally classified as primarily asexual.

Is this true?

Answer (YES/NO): YES